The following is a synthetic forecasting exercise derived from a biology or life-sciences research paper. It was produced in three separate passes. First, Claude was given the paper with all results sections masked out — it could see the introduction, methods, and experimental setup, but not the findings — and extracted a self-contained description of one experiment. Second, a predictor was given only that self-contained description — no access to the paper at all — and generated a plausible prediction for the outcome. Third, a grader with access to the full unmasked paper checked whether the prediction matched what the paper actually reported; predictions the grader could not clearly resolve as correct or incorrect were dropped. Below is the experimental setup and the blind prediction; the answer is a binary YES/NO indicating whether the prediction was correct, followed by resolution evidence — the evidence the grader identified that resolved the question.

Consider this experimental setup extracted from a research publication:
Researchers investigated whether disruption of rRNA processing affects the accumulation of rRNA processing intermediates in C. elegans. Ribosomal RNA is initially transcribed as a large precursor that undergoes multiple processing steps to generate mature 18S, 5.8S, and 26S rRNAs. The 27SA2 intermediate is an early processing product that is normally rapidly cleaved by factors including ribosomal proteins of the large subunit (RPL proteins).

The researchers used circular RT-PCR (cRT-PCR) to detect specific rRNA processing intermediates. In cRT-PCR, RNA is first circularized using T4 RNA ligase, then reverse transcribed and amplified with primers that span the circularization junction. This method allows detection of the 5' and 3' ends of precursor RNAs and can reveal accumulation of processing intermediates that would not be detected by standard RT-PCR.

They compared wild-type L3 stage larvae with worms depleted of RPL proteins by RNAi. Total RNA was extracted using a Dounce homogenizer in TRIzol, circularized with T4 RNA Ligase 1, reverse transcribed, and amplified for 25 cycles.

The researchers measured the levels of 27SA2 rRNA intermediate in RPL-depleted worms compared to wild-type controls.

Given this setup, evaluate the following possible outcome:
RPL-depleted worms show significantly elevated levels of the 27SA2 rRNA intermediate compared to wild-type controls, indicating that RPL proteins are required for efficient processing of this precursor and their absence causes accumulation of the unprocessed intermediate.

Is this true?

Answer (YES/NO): YES